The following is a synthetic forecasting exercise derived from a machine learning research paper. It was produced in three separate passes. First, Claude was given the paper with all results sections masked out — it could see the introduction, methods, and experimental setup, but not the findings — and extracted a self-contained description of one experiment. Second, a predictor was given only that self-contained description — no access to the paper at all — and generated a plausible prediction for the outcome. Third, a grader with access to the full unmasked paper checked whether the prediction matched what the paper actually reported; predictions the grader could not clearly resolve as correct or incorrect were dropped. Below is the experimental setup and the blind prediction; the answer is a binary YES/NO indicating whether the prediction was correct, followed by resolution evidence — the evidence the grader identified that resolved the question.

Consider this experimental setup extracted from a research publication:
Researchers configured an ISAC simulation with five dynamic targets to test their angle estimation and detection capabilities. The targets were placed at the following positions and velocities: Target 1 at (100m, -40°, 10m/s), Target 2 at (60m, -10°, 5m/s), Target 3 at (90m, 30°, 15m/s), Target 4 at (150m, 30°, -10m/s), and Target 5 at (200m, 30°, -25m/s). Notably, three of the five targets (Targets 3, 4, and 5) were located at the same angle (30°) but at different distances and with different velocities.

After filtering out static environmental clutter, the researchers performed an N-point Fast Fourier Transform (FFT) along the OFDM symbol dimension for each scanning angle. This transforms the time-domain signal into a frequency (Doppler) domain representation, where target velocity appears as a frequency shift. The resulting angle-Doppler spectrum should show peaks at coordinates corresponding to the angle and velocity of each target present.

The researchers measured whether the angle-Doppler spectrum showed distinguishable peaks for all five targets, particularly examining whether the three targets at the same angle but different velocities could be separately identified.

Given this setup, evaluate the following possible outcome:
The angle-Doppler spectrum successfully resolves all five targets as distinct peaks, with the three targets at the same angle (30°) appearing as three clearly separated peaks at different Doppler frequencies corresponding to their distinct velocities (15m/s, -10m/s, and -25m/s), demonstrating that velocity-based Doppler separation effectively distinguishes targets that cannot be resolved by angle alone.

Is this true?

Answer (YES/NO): YES